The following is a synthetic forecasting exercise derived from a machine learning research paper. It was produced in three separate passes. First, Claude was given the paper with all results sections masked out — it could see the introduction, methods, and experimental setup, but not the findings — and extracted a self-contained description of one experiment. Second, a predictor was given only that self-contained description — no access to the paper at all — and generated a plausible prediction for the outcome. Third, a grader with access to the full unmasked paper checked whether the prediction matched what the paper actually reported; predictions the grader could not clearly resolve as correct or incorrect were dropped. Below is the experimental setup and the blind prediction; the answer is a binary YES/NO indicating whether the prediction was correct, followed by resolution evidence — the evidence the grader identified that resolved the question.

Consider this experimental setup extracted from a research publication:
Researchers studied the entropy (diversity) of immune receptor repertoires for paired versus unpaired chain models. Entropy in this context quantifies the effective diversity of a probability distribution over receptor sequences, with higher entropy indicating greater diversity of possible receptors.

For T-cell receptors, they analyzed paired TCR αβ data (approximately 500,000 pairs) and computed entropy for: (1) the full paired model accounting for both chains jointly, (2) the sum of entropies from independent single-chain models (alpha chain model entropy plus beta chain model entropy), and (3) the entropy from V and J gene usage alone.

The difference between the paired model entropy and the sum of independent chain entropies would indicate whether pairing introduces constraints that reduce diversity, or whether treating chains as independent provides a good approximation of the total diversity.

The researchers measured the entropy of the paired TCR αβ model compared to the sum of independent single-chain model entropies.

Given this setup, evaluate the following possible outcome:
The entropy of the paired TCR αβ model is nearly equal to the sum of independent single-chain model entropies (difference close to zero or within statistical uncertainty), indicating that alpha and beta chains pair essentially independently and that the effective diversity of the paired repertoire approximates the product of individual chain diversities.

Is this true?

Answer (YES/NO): NO